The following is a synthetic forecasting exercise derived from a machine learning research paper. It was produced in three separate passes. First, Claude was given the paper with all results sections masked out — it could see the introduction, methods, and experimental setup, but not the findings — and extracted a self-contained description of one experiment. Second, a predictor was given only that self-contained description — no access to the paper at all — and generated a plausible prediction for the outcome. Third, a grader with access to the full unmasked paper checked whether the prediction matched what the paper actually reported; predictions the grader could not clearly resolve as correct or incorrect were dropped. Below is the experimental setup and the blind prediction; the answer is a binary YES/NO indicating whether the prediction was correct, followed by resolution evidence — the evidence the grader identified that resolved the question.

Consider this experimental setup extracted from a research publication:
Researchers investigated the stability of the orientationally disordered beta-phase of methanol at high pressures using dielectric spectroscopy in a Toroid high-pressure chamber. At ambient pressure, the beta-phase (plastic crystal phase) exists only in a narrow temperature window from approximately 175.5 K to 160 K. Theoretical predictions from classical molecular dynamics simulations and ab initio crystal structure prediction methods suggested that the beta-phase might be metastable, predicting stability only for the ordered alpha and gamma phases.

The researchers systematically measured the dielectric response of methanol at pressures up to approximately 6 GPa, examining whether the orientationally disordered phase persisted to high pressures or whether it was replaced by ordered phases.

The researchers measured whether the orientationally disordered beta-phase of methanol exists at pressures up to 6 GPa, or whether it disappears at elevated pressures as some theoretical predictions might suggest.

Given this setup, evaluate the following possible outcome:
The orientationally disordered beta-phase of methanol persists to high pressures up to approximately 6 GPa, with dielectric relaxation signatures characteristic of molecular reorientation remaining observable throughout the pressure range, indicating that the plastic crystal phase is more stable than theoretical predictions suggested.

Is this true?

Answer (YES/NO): YES